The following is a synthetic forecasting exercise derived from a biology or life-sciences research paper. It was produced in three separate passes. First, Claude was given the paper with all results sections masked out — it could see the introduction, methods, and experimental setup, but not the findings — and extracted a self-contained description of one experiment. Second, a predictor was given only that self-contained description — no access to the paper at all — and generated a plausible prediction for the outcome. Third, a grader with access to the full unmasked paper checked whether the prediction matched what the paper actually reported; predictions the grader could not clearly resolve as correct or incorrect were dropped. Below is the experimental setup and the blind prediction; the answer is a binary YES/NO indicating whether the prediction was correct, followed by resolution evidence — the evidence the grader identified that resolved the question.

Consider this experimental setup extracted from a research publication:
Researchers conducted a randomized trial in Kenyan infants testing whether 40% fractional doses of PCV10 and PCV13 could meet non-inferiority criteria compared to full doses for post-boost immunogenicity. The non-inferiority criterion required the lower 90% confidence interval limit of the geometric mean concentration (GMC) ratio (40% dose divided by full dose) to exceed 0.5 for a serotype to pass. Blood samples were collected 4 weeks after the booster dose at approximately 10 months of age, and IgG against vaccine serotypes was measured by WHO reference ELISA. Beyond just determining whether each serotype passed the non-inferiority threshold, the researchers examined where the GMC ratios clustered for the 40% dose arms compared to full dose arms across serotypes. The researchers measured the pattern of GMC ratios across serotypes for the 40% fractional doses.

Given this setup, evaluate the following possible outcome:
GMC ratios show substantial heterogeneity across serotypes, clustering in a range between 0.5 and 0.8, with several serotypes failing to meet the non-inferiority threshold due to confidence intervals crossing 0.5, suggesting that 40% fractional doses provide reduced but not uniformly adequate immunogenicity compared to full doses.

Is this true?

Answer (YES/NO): NO